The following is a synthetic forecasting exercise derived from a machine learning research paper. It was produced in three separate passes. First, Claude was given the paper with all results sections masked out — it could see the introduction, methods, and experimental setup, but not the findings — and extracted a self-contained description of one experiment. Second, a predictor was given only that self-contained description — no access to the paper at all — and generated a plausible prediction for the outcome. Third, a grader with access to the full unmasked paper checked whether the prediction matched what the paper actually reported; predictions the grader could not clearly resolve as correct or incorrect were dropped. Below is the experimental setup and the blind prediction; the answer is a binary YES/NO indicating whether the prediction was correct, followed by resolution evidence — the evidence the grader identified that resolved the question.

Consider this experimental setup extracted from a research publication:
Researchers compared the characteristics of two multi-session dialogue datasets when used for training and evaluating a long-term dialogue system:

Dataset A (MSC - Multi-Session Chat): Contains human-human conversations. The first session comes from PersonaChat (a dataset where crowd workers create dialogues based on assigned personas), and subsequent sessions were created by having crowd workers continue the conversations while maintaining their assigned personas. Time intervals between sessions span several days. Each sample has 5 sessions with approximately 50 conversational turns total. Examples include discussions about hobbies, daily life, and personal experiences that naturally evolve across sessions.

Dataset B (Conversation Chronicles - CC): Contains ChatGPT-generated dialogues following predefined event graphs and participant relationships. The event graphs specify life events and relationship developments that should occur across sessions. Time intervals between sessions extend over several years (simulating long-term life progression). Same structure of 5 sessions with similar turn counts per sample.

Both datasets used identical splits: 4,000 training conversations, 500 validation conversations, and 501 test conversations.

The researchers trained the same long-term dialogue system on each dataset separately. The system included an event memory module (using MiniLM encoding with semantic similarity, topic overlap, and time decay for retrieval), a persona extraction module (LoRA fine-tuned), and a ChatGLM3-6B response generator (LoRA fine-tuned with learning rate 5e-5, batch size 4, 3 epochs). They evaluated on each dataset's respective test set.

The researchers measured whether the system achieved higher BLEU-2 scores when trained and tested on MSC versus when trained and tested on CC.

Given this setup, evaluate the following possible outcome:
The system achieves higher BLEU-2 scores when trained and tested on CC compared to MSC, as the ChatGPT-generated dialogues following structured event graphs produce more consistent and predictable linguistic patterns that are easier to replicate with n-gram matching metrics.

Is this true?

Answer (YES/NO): YES